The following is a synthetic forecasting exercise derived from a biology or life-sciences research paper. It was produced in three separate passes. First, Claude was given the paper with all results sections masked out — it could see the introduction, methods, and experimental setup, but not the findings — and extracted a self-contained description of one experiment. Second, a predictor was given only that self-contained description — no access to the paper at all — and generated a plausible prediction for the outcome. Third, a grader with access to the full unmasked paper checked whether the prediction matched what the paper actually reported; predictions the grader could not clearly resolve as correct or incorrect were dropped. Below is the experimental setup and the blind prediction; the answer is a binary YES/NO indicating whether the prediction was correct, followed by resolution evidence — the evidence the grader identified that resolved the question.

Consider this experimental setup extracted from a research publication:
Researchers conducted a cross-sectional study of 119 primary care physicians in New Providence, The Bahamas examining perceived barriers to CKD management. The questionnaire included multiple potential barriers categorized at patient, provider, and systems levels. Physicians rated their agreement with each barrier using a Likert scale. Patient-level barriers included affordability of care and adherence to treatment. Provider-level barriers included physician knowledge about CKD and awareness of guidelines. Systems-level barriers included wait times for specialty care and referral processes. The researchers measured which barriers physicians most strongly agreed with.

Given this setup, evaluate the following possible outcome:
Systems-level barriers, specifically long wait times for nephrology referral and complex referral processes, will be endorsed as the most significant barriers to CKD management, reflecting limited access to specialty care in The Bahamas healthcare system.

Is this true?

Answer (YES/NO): NO